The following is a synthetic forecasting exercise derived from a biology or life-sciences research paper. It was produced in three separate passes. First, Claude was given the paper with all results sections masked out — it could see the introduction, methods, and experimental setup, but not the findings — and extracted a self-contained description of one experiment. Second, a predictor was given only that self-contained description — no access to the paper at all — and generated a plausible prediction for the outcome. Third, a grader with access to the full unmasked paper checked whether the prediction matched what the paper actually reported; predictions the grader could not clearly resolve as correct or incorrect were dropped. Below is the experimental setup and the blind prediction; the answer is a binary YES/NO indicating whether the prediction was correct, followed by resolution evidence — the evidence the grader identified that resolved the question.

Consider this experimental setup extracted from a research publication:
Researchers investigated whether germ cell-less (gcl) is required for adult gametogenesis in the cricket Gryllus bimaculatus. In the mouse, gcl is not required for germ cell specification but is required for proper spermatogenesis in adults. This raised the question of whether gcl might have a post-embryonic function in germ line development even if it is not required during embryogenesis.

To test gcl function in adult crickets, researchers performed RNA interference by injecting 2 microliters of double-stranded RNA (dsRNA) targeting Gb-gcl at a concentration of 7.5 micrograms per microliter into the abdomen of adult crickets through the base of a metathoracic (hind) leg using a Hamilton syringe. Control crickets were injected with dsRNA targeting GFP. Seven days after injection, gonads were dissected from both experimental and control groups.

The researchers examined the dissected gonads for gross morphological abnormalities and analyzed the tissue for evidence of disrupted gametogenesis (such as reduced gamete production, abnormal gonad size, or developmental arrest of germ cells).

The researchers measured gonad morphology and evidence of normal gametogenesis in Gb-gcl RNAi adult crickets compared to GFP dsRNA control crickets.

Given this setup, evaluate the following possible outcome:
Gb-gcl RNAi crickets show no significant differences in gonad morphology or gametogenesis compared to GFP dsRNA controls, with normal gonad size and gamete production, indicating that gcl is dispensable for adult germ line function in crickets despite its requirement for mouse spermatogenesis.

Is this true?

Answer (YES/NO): YES